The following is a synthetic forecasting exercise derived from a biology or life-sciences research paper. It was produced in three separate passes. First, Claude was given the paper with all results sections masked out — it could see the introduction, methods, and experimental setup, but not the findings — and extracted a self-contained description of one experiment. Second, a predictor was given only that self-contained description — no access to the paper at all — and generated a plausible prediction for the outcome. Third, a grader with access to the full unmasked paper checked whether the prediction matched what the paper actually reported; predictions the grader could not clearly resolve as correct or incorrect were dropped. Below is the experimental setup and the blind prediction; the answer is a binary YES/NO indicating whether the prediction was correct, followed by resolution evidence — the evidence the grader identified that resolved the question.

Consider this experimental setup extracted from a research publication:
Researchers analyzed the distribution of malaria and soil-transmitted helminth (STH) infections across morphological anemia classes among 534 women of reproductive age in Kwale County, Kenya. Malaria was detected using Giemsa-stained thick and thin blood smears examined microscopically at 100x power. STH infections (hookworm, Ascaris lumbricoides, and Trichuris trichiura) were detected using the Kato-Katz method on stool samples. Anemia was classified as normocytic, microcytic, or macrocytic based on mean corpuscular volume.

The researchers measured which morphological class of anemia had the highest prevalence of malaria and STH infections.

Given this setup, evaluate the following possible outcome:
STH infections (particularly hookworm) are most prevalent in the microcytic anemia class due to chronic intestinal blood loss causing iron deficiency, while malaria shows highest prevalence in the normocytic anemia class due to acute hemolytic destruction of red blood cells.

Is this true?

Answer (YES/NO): NO